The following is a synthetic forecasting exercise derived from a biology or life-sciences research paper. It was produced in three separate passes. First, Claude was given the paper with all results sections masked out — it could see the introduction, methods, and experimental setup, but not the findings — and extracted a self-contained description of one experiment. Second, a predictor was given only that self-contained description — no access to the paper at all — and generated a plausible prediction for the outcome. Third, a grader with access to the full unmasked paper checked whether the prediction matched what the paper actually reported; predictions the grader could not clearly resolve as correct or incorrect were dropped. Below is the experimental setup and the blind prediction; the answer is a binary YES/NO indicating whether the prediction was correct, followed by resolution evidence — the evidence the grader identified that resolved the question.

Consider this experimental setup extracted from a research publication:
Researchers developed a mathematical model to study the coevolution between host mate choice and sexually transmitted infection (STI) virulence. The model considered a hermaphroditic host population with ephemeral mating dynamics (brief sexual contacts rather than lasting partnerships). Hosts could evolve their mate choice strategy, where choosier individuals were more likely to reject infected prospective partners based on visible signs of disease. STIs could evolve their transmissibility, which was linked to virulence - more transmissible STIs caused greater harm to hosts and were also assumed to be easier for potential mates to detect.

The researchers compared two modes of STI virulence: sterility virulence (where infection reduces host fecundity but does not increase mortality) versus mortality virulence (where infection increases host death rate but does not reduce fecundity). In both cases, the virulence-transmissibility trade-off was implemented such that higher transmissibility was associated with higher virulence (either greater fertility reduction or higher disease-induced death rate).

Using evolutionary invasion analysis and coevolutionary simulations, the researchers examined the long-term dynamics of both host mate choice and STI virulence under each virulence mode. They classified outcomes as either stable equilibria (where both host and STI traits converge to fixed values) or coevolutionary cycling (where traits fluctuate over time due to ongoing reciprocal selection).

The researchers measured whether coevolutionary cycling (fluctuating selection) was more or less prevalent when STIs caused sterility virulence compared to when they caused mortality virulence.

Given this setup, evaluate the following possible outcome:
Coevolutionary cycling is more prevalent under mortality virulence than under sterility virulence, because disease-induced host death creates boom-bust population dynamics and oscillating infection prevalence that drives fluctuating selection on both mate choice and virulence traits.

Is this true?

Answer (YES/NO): NO